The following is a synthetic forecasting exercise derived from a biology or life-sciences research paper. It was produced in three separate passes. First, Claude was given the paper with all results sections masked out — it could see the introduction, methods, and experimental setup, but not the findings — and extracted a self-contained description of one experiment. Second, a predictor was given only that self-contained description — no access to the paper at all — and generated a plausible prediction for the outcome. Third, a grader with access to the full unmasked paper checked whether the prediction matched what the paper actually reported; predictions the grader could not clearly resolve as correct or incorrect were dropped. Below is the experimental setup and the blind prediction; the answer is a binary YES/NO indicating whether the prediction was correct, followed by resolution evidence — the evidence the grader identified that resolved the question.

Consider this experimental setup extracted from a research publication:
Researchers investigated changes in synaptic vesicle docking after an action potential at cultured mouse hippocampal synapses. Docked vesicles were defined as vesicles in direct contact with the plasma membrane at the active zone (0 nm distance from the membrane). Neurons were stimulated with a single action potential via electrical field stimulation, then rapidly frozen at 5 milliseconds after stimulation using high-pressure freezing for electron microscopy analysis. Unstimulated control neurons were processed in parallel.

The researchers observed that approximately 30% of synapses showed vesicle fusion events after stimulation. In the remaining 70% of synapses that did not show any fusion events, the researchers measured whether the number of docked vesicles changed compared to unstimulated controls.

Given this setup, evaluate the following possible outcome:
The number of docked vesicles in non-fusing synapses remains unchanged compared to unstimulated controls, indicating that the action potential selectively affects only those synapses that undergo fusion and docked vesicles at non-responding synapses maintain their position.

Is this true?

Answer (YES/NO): NO